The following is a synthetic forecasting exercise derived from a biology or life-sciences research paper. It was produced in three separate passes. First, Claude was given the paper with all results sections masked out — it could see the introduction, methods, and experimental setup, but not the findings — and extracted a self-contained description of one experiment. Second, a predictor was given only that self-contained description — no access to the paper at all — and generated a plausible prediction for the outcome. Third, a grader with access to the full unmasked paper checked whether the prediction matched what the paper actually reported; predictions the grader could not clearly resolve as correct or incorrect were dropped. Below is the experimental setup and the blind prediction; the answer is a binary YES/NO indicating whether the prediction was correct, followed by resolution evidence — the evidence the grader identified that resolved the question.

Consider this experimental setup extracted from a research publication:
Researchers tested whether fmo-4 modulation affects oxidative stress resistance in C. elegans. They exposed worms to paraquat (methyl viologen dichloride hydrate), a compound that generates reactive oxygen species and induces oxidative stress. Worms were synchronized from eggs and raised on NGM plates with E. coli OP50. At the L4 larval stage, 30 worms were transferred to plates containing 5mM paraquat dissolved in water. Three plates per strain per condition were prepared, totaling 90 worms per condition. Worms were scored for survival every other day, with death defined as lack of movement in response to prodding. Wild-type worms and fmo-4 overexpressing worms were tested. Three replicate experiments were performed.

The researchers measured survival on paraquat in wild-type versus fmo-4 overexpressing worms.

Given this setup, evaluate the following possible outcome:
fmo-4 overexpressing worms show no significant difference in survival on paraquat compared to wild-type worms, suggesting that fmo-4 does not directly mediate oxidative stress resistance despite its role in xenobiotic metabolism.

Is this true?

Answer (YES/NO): NO